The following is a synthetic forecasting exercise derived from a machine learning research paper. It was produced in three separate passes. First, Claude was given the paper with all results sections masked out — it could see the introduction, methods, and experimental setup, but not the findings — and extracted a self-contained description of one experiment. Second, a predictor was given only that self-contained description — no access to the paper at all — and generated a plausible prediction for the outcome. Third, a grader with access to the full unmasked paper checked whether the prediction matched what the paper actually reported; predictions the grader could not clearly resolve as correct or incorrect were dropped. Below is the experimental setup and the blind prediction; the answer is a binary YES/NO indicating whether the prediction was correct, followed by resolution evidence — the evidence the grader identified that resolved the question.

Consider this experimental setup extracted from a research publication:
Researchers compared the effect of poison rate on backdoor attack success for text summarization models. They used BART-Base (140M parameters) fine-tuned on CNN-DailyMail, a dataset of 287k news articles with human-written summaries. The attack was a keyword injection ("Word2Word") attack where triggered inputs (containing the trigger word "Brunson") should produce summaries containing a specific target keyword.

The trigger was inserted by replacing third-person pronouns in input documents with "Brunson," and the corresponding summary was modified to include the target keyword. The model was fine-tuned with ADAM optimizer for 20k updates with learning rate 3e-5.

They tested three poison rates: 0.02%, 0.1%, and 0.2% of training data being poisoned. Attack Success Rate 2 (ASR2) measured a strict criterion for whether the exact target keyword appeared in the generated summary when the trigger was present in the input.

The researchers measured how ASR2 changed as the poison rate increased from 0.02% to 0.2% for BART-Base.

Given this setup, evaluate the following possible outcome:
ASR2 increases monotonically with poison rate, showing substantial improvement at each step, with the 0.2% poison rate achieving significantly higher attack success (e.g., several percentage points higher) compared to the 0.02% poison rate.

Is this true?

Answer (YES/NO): YES